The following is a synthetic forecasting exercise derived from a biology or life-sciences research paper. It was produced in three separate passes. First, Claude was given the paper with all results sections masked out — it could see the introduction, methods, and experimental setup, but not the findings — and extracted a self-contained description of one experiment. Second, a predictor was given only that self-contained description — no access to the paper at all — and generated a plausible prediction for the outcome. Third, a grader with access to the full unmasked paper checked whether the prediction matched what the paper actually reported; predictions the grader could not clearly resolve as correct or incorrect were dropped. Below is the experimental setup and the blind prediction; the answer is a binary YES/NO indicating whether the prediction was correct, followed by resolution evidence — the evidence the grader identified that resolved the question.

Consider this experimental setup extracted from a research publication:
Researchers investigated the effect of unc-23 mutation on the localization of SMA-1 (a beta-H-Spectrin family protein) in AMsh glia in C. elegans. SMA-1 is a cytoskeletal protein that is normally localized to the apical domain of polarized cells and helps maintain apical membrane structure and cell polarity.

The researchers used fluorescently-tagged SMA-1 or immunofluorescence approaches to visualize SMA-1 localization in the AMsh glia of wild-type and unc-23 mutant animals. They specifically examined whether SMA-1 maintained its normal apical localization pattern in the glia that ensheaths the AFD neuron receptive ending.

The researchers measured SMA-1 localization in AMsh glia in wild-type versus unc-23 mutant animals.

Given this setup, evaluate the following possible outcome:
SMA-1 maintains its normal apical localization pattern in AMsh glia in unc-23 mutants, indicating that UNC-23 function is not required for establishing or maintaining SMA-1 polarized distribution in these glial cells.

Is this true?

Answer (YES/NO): NO